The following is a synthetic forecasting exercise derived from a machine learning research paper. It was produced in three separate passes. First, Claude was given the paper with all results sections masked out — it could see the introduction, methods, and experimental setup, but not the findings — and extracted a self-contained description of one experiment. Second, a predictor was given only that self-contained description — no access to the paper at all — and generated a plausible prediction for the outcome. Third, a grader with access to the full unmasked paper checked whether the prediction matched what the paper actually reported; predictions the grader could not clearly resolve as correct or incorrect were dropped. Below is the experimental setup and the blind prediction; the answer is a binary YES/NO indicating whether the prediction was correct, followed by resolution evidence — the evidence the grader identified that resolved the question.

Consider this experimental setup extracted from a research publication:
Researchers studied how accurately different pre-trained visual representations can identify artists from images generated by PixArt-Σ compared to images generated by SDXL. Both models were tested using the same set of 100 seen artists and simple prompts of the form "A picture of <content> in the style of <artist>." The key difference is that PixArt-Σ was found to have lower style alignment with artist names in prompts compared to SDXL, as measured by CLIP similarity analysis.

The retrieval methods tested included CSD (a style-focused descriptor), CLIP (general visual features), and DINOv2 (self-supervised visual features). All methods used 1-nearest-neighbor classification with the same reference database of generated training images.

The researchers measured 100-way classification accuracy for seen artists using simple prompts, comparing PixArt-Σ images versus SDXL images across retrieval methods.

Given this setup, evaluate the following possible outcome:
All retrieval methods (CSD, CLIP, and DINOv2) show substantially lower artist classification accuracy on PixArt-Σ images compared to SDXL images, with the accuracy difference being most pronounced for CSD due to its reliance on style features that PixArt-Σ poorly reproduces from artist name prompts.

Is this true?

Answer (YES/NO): YES